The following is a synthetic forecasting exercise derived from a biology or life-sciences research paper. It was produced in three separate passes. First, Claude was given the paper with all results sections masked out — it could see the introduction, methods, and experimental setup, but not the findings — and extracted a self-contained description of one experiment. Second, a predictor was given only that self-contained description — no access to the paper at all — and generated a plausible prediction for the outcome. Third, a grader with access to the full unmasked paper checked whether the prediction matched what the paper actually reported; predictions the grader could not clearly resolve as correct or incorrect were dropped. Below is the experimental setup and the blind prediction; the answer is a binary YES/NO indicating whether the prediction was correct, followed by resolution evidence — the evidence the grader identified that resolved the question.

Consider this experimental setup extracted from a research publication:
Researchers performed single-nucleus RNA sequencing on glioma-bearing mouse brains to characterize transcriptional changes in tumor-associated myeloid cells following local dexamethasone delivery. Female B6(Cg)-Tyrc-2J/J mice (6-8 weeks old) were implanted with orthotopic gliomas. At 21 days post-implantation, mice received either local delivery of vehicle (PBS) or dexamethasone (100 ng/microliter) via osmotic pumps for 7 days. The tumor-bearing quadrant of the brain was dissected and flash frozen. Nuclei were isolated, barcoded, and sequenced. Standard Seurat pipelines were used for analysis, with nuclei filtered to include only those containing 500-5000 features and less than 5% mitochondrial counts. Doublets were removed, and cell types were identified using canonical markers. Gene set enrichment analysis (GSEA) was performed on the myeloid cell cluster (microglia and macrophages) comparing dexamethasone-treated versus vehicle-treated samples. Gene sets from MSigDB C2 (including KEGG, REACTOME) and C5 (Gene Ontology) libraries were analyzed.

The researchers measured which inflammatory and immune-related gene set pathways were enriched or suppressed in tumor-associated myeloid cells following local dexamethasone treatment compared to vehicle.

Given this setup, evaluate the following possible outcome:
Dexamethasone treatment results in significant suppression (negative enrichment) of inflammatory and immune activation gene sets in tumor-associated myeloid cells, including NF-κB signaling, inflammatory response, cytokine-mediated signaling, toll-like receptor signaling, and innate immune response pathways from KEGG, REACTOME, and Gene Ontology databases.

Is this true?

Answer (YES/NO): NO